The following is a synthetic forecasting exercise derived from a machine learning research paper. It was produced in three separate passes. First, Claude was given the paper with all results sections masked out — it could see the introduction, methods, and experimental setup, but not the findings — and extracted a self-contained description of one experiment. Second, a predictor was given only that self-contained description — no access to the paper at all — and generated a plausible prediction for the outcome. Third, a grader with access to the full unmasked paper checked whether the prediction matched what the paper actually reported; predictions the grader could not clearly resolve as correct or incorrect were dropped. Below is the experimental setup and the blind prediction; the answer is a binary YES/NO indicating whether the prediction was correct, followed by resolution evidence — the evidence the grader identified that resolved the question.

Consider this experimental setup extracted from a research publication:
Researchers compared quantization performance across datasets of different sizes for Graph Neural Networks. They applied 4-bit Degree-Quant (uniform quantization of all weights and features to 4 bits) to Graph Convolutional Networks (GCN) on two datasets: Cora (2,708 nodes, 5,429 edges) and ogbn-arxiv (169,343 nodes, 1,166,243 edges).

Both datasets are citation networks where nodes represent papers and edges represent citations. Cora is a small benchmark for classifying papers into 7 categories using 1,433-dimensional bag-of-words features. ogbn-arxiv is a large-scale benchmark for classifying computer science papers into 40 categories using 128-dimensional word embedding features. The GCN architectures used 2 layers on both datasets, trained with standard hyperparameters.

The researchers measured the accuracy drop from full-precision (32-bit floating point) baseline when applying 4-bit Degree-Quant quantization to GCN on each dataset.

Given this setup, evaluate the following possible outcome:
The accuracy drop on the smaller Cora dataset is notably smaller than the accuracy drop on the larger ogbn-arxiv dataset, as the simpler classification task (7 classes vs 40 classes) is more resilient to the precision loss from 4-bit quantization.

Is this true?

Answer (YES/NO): YES